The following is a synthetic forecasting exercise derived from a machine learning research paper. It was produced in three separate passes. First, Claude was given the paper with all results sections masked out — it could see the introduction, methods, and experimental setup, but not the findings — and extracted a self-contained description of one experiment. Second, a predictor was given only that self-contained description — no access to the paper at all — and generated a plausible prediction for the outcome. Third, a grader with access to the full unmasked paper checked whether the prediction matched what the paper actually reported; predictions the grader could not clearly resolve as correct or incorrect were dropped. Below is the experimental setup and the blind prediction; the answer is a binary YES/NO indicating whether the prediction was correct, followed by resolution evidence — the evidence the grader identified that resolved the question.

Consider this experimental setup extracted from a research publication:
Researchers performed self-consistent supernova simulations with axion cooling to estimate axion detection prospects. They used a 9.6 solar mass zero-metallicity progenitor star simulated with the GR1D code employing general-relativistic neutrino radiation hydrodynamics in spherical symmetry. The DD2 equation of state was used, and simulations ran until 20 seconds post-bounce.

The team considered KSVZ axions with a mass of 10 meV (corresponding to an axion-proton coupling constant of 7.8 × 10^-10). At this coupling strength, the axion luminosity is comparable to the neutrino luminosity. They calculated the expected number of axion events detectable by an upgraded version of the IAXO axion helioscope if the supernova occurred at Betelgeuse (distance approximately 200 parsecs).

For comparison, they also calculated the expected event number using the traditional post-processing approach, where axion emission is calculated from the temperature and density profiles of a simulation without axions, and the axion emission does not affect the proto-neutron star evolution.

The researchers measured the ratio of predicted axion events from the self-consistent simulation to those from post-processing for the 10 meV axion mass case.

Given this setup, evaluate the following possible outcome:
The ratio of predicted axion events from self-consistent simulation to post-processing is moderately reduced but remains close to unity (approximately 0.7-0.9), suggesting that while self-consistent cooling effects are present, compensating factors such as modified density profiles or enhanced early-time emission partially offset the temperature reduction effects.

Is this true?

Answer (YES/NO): NO